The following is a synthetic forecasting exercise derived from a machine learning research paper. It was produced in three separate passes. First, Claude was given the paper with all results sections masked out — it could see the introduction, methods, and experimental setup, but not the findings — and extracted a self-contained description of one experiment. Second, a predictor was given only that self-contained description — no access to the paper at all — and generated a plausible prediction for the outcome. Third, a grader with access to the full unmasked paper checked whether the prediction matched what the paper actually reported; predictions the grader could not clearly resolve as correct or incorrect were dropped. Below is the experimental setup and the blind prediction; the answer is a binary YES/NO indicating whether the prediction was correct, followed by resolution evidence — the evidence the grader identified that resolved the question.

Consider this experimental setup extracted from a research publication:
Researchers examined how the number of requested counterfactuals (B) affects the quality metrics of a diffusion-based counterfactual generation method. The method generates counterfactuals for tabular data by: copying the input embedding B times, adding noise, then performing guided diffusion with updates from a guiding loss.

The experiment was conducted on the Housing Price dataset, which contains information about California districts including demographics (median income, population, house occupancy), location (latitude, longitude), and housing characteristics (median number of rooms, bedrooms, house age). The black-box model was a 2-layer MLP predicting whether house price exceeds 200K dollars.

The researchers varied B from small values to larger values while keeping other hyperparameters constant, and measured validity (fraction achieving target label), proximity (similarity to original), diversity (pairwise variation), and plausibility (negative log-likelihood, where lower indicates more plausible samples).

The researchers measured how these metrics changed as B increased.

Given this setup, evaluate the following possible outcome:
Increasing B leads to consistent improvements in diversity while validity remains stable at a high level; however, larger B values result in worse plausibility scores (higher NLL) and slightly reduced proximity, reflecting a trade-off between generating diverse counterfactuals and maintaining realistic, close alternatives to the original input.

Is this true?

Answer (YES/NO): NO